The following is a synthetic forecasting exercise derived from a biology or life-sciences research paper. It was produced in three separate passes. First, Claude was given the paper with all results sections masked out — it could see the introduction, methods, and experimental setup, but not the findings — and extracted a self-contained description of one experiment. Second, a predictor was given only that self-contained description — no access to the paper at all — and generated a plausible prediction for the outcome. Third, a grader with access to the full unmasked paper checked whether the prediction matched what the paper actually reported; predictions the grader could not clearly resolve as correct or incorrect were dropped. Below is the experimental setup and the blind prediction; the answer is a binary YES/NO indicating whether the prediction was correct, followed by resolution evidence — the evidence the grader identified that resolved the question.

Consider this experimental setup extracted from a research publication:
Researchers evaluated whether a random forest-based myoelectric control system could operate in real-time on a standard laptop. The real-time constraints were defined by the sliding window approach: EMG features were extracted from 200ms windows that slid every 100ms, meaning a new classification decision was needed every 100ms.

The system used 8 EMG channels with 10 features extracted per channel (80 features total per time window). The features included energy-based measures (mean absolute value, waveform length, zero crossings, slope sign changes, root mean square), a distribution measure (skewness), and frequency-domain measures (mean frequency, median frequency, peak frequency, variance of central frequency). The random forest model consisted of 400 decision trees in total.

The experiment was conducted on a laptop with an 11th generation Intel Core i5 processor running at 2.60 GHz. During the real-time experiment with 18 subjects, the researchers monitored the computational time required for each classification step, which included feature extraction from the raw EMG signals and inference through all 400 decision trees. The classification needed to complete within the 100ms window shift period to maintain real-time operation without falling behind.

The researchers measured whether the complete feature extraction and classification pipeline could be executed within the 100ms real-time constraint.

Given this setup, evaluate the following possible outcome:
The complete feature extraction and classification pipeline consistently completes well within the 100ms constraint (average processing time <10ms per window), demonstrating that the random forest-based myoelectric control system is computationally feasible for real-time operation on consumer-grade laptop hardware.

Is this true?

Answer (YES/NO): YES